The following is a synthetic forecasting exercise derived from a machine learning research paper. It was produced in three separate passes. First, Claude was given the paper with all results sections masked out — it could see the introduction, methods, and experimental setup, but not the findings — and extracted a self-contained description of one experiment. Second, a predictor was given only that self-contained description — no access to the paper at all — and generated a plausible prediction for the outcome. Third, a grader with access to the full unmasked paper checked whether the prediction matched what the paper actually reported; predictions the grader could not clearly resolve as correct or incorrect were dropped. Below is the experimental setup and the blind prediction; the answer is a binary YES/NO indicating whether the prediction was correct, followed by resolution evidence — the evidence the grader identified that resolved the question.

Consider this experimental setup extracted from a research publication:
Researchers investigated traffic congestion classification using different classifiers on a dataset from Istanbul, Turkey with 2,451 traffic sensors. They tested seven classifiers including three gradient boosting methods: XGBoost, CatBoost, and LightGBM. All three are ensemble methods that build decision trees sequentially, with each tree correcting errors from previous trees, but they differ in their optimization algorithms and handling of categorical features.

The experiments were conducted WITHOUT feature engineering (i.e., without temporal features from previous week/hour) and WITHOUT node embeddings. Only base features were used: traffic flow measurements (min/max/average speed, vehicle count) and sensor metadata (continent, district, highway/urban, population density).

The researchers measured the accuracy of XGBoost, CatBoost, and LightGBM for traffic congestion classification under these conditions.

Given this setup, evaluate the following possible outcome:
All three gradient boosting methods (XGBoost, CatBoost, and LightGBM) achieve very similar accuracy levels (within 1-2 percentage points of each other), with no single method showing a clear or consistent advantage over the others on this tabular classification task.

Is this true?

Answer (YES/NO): YES